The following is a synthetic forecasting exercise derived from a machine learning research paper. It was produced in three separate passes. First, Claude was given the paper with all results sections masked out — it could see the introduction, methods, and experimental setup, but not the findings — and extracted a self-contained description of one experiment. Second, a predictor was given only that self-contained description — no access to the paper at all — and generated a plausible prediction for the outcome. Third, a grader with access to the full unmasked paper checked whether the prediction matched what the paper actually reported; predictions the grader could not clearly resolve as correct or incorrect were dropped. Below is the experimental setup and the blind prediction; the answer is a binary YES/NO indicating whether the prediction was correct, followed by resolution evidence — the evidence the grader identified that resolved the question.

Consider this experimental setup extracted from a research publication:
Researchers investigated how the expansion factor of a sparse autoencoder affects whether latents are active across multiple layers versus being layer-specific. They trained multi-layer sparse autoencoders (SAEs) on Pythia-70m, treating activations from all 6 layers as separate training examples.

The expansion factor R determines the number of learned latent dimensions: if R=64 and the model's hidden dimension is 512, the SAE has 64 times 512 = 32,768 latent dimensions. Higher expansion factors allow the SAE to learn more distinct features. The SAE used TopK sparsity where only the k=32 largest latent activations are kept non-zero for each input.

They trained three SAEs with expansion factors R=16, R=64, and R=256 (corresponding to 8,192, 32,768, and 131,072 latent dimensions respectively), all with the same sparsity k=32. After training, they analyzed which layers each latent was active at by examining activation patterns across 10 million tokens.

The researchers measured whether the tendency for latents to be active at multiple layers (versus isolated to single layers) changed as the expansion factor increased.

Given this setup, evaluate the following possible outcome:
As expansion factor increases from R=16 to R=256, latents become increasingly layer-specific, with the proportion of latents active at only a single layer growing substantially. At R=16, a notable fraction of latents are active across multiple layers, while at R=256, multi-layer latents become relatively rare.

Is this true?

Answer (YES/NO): NO